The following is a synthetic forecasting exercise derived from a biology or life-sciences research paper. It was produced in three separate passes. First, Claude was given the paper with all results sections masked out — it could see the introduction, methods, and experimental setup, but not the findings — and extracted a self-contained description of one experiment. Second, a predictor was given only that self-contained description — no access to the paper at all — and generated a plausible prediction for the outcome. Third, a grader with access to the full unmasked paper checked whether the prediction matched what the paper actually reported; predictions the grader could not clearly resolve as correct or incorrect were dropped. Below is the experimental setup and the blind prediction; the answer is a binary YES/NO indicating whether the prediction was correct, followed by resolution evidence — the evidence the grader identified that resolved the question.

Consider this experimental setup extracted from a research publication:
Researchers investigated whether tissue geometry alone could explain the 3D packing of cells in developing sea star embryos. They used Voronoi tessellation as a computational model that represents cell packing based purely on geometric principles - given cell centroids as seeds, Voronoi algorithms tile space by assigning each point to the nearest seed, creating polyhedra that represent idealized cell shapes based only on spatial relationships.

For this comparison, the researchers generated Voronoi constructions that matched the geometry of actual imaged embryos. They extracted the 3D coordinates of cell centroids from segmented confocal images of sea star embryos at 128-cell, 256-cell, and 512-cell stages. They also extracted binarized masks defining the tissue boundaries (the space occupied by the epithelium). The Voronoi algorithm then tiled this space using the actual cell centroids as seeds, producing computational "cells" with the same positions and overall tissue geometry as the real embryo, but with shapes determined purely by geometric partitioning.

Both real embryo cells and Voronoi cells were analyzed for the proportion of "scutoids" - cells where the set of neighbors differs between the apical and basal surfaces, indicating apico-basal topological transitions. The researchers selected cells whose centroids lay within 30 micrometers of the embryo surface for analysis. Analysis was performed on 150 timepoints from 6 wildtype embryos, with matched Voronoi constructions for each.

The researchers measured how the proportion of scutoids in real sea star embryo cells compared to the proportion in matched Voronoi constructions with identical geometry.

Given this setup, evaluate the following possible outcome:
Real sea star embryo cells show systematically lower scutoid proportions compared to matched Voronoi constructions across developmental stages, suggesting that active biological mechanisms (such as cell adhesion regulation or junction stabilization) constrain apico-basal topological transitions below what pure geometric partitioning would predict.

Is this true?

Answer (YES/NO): NO